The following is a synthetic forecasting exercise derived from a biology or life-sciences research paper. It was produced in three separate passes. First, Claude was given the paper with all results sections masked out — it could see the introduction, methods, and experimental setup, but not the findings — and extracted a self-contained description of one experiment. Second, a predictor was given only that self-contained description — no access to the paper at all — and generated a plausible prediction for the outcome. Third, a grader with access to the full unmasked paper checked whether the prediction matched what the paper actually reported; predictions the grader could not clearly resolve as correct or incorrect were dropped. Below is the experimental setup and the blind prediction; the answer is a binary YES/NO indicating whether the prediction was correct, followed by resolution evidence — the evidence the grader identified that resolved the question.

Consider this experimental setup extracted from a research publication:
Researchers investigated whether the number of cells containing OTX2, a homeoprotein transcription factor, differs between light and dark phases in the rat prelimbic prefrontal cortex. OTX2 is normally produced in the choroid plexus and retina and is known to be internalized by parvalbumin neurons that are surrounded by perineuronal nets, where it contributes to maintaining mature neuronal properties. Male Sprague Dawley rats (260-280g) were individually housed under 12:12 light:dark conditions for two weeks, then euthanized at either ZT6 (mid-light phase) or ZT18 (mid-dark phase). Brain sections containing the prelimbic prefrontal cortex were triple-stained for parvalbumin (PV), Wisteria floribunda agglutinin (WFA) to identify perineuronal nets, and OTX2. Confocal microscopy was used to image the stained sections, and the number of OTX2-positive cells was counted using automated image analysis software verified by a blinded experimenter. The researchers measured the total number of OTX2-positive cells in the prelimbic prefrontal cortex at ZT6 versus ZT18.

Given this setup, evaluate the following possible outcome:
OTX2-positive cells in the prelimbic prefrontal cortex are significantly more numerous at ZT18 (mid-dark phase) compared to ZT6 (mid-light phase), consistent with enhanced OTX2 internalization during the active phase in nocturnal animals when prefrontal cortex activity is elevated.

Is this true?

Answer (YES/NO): NO